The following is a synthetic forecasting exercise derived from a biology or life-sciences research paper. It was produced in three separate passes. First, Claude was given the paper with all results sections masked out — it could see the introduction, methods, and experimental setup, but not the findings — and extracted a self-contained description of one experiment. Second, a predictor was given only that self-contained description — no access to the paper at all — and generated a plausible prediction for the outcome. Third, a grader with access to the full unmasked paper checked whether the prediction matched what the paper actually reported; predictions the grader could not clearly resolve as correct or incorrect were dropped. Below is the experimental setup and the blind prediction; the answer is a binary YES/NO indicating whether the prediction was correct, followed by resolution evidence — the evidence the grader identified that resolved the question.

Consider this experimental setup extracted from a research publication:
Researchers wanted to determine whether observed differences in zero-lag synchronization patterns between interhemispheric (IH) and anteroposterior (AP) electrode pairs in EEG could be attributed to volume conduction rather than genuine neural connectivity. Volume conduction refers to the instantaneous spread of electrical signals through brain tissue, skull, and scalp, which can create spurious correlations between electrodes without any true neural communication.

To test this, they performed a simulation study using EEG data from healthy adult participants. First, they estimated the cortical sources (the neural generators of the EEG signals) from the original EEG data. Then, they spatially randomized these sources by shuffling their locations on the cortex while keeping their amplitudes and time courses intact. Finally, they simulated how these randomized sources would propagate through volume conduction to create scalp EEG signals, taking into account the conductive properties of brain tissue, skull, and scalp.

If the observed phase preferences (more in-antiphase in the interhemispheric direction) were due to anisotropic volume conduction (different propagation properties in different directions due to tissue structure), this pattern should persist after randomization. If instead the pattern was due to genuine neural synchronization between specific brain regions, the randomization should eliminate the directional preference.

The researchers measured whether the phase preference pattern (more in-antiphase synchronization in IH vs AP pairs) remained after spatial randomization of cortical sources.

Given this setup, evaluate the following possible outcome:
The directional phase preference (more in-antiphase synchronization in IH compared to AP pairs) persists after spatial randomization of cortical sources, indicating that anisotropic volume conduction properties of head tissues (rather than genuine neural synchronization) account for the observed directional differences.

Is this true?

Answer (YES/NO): NO